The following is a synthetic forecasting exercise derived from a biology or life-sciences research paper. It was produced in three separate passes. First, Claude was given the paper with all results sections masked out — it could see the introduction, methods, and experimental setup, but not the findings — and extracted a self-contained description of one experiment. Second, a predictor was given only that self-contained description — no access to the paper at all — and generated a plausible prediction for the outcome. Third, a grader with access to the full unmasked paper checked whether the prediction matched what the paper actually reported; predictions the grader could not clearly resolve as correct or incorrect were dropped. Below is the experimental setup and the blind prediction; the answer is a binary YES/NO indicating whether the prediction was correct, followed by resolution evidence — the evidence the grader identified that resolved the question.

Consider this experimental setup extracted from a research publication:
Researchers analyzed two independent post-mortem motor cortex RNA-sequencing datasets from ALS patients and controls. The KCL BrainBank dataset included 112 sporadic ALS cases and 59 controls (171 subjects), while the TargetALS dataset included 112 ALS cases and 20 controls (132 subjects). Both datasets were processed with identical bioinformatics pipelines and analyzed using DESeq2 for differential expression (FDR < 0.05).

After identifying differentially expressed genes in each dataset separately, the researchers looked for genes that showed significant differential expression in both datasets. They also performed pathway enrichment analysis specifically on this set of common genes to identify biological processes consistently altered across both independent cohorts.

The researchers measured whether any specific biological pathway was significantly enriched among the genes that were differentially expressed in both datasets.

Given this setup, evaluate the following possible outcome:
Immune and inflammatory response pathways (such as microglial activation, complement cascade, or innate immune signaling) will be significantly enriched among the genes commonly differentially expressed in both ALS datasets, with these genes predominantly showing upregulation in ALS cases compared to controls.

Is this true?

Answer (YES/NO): NO